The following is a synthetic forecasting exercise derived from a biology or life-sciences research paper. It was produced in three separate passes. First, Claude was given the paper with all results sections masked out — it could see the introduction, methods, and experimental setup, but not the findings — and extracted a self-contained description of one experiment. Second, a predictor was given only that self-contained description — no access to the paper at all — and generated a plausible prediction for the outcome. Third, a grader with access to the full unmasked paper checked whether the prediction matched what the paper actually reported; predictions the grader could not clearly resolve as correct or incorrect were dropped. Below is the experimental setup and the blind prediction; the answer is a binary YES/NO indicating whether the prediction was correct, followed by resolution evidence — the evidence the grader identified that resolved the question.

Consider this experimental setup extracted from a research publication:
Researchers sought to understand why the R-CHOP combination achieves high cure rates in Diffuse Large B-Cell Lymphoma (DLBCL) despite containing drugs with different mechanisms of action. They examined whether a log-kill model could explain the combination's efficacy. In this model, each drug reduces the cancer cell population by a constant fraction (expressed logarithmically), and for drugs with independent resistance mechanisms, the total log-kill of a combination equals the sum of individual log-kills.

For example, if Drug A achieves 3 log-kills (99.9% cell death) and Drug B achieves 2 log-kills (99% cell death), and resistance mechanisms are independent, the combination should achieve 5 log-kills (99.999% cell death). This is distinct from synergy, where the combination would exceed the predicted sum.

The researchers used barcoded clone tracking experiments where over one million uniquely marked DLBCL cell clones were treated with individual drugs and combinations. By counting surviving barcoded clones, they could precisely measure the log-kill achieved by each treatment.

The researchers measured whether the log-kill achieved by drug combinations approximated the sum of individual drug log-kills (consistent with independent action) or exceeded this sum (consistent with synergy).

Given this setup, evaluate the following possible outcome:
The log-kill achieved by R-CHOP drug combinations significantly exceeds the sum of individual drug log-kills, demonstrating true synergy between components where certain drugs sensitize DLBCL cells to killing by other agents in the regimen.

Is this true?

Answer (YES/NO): NO